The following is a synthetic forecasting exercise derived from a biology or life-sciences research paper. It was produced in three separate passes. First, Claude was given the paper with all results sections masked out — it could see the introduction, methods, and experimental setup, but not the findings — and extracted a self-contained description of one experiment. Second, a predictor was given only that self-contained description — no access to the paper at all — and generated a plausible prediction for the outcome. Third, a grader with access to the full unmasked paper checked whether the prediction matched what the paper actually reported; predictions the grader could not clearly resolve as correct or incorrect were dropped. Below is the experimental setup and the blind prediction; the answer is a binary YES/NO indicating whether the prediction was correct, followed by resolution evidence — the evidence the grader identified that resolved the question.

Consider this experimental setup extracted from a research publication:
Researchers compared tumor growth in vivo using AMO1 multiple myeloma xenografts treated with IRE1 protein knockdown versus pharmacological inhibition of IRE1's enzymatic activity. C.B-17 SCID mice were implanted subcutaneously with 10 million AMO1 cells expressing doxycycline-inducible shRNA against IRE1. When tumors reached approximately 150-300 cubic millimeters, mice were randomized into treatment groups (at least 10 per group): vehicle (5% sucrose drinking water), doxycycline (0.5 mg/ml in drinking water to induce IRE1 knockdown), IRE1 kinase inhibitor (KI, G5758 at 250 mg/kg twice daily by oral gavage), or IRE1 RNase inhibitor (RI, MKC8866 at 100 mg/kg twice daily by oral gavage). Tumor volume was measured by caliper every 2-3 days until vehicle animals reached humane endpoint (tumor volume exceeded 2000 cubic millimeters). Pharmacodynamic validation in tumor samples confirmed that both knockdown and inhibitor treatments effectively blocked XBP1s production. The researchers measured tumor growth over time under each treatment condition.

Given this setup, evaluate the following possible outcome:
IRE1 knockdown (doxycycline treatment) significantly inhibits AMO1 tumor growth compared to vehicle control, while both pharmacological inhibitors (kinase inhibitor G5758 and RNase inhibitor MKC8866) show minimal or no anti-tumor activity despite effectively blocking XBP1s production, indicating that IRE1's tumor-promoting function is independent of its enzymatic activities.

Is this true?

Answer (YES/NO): YES